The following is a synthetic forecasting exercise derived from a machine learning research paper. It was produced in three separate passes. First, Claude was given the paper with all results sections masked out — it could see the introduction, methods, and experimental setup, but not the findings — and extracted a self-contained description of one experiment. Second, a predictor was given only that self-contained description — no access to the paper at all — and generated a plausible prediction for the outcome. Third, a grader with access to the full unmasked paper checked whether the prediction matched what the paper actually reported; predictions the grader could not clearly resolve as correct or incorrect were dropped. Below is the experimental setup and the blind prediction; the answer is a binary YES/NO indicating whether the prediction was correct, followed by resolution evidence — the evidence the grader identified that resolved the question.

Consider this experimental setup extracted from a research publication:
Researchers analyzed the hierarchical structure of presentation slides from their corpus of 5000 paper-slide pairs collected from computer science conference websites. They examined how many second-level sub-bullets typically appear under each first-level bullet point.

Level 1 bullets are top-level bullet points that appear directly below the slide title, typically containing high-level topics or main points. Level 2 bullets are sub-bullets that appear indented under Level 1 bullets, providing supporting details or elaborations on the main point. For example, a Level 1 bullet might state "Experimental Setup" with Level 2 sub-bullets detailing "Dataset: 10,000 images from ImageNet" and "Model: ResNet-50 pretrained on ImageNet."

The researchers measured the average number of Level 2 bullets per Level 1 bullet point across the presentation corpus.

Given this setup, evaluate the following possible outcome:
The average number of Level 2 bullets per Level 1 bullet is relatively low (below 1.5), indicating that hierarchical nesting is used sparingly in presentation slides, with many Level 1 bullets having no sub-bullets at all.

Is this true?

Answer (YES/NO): NO